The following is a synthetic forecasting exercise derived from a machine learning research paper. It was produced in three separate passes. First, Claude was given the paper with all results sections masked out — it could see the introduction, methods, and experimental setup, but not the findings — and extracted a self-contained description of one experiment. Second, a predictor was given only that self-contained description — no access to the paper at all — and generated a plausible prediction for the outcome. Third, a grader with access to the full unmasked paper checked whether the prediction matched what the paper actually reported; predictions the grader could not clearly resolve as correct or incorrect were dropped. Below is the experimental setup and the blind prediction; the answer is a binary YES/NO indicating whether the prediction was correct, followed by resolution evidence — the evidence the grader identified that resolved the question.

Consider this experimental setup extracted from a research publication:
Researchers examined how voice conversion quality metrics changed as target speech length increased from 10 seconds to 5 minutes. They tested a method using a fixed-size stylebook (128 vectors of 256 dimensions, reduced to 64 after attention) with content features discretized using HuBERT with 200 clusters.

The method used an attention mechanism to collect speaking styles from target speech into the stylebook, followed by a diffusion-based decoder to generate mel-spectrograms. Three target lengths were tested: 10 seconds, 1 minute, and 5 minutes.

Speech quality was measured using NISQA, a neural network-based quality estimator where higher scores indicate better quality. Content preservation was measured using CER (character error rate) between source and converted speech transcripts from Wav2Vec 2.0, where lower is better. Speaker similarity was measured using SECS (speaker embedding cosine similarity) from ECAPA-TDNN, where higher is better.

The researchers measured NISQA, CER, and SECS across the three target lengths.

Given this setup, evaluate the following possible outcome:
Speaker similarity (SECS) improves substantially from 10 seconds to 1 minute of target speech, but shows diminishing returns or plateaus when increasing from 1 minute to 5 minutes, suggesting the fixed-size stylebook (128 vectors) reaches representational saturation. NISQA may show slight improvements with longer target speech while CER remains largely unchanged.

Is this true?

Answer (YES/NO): NO